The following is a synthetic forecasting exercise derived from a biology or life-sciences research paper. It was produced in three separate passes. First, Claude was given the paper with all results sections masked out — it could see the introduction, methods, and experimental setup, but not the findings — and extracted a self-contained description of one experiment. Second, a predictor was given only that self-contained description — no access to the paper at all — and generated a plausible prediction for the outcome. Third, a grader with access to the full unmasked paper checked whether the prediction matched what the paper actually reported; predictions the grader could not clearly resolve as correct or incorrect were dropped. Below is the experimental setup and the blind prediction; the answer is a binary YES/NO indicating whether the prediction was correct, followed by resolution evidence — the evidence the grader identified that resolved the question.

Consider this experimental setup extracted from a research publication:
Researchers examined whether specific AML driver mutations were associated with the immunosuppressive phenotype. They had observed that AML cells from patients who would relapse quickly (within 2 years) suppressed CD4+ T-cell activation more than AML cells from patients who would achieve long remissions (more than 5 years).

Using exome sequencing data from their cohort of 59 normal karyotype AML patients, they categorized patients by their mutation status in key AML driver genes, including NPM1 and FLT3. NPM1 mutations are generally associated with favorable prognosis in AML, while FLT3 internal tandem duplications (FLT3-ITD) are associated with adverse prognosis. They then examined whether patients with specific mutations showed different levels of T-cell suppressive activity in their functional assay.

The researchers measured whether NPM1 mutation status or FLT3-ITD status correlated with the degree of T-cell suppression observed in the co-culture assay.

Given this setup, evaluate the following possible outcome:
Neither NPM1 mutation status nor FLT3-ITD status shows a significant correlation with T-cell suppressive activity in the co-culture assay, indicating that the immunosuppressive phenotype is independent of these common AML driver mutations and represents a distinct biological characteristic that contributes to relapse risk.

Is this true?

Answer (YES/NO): YES